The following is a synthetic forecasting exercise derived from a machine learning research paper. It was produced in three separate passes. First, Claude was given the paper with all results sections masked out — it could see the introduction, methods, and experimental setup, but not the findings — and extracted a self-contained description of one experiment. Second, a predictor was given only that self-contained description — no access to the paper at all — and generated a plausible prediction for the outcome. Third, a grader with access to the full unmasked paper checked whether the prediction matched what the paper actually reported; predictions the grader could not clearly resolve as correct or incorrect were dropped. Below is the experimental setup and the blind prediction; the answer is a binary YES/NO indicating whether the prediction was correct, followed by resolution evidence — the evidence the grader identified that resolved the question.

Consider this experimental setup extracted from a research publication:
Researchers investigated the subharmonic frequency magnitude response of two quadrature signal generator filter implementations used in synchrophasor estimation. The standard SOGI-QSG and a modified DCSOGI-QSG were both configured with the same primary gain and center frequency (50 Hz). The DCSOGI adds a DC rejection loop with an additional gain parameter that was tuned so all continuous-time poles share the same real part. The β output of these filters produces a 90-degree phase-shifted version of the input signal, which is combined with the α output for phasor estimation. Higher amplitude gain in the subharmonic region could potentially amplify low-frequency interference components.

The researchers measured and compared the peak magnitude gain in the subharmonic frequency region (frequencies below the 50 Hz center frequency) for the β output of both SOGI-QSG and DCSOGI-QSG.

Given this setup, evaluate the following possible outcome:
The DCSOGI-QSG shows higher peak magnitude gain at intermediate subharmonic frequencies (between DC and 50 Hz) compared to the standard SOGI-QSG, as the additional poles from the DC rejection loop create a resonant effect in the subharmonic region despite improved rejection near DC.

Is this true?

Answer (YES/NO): YES